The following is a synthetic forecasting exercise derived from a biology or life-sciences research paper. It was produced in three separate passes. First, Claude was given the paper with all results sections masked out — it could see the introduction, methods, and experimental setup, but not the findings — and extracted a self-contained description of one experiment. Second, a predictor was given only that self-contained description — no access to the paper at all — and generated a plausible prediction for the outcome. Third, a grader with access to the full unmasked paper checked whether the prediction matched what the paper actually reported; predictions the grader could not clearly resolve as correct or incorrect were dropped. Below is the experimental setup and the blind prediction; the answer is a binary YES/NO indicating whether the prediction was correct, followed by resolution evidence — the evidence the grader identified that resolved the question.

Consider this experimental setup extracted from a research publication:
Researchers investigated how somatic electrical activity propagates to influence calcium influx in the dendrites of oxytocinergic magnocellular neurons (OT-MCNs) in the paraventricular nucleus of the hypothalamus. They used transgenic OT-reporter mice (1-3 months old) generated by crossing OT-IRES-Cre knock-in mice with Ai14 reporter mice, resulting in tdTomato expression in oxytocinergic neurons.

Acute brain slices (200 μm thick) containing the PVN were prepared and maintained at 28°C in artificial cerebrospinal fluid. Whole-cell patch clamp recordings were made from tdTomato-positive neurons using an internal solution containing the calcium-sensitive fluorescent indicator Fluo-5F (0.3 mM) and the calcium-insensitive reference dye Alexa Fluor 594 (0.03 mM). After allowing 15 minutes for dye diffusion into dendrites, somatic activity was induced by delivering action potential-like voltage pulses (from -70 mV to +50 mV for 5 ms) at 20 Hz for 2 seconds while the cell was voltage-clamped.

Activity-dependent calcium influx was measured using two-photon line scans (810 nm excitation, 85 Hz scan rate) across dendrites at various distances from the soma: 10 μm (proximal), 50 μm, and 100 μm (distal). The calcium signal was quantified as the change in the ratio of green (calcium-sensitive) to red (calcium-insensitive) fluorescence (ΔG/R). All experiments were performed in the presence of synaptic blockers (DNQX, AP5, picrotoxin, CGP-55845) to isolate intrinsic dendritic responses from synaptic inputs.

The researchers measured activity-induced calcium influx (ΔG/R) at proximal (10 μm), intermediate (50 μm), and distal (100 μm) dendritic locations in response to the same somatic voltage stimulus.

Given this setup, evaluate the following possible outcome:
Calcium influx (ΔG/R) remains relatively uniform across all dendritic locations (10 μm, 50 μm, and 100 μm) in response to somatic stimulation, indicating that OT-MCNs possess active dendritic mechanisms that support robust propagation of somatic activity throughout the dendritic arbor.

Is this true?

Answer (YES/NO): NO